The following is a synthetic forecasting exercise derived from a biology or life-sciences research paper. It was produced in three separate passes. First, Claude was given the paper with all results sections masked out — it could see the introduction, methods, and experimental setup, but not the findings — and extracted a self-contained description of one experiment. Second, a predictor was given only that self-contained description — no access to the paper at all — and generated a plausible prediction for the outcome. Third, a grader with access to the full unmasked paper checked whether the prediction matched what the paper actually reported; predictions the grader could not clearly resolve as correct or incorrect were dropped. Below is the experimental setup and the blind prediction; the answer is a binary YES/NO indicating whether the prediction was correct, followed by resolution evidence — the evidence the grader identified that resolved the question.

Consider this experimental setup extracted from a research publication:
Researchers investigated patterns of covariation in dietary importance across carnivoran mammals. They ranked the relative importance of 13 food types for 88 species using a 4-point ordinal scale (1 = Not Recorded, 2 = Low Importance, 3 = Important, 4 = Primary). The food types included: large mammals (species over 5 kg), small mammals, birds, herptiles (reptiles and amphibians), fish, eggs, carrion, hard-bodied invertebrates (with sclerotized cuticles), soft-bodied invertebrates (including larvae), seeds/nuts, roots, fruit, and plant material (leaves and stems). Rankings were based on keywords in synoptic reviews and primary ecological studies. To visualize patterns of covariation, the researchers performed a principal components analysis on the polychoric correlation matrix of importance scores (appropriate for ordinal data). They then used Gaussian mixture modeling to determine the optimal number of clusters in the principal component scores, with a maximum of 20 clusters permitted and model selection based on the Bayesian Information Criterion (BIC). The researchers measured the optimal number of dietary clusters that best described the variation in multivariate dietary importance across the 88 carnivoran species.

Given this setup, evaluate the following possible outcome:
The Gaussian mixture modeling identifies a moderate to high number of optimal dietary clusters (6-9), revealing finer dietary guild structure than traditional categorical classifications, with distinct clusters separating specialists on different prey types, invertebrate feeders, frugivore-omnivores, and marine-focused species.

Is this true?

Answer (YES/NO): NO